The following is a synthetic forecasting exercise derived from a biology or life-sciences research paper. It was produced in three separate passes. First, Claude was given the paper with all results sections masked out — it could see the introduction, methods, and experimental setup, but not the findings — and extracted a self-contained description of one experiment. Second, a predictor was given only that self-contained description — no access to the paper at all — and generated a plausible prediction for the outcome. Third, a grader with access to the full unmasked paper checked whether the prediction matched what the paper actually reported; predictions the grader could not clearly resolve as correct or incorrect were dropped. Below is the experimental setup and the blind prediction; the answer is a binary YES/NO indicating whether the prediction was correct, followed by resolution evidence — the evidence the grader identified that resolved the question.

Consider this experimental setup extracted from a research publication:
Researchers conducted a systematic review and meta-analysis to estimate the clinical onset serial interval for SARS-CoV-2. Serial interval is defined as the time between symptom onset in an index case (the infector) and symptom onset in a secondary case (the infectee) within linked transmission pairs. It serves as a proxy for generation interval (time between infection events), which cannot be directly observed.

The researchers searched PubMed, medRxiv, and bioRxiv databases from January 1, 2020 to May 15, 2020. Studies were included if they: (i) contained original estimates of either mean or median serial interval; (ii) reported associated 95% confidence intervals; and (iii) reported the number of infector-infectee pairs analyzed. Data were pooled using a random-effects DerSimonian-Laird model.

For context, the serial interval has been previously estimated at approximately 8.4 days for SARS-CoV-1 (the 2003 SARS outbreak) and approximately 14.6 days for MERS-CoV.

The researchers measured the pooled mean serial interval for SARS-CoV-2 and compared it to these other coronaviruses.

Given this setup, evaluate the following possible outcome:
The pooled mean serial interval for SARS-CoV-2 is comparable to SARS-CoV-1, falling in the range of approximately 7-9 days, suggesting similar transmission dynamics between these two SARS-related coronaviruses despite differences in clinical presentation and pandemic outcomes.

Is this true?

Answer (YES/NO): NO